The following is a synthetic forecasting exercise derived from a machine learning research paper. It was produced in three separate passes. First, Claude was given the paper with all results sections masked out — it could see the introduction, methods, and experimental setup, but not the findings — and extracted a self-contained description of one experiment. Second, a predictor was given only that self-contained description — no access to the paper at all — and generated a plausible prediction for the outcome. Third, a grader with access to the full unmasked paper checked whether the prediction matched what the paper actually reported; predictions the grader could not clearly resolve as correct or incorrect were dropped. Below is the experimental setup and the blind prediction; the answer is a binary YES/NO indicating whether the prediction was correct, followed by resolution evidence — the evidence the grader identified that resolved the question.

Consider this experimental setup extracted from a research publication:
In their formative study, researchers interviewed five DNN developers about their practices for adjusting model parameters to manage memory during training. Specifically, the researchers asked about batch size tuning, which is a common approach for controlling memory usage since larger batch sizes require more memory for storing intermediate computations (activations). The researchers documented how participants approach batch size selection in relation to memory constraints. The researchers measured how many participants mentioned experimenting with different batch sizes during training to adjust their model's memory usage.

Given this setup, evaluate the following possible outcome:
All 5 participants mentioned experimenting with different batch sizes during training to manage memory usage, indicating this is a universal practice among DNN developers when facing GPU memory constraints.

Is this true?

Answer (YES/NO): NO